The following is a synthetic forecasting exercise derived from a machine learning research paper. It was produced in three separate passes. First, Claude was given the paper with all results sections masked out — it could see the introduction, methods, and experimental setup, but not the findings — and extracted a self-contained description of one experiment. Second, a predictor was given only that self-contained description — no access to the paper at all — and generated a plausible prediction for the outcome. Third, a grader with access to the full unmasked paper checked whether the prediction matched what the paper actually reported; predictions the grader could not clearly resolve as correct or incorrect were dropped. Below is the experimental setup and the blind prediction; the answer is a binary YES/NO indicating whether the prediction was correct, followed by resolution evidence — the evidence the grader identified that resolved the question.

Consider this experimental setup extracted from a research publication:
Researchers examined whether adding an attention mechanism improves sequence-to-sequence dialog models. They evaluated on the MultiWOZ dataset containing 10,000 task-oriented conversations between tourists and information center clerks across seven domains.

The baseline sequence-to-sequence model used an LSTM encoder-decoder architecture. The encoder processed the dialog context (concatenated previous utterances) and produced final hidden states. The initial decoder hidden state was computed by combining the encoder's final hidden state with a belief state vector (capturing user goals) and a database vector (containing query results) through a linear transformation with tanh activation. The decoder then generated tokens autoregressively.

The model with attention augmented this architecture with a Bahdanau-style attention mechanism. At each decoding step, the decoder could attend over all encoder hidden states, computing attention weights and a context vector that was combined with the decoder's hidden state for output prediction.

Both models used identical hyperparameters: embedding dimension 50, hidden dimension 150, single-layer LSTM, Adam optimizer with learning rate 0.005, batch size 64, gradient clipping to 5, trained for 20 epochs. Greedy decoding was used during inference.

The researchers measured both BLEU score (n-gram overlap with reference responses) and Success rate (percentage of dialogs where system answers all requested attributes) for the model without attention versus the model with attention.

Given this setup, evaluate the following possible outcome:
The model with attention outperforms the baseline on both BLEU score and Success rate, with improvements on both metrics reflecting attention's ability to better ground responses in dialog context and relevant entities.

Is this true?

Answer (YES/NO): NO